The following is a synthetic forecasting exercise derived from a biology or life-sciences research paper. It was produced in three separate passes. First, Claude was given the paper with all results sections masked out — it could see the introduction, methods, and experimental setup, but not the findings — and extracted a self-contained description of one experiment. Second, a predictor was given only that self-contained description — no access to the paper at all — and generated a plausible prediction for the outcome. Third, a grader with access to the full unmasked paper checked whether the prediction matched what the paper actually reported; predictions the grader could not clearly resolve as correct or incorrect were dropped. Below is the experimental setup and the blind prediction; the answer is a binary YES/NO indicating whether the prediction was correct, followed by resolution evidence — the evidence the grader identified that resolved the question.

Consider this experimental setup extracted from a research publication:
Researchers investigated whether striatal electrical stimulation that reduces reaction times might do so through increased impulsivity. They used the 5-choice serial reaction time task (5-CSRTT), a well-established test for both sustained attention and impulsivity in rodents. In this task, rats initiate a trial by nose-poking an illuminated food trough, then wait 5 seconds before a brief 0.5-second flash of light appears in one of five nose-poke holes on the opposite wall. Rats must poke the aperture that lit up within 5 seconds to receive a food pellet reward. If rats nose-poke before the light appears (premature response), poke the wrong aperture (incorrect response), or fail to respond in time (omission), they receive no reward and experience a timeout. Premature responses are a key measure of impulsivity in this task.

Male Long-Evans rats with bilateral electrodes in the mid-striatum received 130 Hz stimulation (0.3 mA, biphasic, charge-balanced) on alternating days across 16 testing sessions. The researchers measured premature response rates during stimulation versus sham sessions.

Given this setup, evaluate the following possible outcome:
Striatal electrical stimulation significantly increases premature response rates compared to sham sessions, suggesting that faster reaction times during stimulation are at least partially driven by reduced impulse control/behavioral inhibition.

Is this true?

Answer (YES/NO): NO